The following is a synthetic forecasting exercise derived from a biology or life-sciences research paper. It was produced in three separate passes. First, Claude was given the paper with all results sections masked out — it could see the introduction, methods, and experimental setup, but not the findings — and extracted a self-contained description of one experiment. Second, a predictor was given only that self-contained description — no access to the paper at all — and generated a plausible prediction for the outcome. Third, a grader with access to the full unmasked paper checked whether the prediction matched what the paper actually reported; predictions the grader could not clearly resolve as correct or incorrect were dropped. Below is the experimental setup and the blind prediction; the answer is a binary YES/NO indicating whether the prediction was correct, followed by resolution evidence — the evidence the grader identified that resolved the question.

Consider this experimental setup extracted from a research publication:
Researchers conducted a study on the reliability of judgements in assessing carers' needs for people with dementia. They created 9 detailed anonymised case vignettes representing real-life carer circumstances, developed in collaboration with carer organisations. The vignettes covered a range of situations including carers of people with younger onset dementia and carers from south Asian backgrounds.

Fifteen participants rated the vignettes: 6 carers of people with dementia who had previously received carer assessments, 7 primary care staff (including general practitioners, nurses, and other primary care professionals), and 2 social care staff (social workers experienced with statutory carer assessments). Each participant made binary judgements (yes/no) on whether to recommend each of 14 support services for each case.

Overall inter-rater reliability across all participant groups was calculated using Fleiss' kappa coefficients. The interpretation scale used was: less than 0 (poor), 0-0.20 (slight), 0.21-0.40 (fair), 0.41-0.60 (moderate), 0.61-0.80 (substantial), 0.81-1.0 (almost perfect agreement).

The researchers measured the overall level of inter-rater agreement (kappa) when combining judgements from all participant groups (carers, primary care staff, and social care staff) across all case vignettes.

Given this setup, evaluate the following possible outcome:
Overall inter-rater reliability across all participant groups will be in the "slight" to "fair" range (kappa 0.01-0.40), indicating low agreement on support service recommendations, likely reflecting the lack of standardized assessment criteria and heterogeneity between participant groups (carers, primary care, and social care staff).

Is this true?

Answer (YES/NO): YES